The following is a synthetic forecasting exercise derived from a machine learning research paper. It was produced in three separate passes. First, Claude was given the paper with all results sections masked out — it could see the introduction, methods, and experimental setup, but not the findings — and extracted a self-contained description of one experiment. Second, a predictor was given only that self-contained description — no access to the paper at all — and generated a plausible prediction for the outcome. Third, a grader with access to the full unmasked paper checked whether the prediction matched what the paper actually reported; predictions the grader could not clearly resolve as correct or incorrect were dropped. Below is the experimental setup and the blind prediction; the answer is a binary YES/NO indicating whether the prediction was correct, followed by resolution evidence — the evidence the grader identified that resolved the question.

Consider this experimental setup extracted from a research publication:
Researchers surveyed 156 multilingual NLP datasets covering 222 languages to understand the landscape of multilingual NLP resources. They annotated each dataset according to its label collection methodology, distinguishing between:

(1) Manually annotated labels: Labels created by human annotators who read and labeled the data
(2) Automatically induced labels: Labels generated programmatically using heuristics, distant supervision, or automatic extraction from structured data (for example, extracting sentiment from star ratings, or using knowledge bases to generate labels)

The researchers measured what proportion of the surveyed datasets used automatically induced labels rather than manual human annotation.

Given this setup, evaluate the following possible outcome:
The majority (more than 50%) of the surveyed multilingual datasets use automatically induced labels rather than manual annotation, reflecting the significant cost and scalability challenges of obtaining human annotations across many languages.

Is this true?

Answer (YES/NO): NO